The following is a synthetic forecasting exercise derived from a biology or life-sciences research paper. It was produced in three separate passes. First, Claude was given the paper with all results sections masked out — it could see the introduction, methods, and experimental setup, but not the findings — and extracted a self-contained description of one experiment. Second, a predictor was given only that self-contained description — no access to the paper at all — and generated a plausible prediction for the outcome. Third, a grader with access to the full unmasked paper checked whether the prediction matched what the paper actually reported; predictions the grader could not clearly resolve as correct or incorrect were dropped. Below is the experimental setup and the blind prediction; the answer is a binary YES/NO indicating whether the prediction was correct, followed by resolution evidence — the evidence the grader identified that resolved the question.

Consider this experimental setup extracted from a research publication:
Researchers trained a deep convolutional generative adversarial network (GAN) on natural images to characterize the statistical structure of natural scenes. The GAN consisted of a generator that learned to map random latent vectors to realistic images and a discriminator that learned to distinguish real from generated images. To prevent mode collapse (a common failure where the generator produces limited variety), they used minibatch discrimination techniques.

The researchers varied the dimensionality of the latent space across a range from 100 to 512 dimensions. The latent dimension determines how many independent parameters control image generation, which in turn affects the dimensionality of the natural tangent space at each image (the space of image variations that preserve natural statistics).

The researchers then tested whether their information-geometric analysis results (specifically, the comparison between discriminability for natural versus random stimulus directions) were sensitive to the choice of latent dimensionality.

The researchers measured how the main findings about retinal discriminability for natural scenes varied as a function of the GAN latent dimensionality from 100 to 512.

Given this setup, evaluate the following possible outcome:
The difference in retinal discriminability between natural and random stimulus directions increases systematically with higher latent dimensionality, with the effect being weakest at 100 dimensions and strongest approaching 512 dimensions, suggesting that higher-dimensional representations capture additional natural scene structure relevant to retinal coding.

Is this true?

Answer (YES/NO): NO